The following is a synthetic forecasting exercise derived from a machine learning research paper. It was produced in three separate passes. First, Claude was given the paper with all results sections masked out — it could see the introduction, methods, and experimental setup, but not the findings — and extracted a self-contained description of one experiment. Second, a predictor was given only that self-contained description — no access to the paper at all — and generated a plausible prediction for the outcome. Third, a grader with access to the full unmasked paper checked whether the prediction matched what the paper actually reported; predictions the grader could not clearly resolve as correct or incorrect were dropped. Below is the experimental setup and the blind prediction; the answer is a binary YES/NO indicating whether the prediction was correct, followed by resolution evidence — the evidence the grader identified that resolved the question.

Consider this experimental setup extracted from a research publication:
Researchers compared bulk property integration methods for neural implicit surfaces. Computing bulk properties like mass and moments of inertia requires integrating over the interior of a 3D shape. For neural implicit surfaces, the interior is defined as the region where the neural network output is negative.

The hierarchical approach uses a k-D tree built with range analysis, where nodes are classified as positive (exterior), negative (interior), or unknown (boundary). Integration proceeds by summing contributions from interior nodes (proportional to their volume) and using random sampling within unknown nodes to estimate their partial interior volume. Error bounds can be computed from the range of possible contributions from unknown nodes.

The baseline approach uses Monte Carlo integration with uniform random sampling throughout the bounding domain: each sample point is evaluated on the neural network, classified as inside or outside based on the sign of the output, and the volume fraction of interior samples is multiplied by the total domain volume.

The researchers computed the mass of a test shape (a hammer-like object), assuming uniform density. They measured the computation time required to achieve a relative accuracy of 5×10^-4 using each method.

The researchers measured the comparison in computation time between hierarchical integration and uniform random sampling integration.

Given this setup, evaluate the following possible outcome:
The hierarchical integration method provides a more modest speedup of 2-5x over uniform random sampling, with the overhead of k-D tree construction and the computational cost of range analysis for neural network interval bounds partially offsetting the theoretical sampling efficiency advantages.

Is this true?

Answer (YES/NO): NO